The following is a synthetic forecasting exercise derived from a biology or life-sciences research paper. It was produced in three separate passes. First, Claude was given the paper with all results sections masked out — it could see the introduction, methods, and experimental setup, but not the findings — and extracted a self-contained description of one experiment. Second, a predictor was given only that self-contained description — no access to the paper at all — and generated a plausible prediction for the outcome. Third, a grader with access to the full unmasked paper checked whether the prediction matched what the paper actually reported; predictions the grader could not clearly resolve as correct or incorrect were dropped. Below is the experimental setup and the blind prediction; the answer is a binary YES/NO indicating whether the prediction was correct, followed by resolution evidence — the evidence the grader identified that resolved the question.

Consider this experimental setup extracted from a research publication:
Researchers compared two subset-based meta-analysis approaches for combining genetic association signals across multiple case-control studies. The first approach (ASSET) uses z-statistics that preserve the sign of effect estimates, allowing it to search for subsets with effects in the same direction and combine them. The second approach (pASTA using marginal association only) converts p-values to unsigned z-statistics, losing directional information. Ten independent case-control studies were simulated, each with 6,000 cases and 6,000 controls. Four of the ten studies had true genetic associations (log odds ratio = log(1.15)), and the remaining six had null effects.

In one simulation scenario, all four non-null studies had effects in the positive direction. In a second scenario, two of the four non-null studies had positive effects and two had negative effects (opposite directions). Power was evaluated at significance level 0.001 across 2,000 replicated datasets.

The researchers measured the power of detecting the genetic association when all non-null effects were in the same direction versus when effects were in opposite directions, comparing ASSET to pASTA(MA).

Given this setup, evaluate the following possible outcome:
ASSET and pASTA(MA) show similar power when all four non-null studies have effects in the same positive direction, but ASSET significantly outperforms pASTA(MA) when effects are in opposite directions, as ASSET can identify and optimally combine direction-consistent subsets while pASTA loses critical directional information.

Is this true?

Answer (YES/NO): NO